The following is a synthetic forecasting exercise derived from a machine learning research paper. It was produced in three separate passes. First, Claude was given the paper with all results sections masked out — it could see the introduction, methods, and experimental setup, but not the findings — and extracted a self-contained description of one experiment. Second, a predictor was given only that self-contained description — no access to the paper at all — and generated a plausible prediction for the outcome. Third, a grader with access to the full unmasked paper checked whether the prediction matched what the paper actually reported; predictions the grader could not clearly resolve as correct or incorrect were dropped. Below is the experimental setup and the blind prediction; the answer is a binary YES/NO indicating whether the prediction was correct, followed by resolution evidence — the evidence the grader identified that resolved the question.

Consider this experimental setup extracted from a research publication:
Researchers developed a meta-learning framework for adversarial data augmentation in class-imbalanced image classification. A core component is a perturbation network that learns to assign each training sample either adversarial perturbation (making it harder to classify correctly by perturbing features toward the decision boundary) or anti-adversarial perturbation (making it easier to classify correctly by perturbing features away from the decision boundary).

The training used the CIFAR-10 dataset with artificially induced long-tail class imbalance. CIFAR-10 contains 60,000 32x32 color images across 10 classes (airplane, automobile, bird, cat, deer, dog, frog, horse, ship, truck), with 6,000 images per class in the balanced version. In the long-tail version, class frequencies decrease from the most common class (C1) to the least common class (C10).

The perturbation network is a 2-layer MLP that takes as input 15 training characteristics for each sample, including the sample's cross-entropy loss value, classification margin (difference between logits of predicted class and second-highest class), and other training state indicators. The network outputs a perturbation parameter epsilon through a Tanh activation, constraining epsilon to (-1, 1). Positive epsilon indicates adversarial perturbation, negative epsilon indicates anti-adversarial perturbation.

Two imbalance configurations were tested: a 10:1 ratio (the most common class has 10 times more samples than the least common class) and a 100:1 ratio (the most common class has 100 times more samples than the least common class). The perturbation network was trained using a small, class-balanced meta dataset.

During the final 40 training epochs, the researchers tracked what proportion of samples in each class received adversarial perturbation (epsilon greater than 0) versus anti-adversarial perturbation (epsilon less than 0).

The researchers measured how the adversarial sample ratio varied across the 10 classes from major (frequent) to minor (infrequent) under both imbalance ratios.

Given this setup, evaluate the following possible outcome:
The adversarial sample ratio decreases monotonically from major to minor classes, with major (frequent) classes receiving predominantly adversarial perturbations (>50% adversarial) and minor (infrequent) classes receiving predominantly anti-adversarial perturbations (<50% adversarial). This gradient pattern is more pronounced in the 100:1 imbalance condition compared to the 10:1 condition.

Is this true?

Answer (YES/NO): NO